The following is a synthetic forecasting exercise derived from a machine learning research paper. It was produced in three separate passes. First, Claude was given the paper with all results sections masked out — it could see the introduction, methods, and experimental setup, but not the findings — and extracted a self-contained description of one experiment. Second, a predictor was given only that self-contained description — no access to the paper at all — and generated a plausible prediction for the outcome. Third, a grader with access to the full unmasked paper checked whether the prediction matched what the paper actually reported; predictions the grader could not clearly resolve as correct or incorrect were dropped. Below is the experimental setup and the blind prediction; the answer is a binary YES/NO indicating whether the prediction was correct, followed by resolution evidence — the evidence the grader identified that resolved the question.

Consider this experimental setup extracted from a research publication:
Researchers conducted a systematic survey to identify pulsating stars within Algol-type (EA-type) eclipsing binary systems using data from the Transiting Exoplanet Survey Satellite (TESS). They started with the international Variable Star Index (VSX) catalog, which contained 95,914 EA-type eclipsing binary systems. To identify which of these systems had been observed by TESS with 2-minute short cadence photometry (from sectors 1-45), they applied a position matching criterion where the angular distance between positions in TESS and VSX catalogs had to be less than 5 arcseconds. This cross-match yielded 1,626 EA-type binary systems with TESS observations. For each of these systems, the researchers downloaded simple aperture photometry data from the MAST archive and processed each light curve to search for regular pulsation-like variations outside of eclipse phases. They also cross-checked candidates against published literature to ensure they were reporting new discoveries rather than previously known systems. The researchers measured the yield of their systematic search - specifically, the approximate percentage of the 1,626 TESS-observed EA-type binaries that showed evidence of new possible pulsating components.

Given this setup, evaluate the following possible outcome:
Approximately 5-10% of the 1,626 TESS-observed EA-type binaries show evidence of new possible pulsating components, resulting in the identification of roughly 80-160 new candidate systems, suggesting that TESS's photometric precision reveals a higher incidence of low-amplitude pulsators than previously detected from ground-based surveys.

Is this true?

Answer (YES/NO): NO